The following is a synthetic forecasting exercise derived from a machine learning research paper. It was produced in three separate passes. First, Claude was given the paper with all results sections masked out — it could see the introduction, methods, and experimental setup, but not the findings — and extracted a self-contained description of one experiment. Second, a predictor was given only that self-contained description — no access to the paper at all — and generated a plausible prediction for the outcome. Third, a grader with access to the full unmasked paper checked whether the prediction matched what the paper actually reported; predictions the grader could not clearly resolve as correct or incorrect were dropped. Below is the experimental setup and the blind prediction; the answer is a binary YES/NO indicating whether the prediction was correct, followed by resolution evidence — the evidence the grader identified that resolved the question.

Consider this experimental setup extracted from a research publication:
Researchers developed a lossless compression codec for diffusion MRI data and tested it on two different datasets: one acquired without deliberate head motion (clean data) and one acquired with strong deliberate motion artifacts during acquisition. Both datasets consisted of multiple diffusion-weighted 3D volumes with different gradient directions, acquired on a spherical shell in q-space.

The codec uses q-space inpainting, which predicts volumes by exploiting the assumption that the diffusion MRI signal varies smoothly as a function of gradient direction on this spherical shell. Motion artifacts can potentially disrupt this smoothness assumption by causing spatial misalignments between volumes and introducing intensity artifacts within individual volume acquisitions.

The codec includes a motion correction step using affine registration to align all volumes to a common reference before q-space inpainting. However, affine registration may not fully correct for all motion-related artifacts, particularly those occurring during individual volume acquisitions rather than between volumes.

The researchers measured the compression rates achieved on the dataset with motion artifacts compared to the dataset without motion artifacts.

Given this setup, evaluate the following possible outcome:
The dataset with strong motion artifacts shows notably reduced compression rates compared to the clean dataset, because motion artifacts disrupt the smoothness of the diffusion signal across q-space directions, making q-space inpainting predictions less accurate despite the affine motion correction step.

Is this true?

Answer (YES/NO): YES